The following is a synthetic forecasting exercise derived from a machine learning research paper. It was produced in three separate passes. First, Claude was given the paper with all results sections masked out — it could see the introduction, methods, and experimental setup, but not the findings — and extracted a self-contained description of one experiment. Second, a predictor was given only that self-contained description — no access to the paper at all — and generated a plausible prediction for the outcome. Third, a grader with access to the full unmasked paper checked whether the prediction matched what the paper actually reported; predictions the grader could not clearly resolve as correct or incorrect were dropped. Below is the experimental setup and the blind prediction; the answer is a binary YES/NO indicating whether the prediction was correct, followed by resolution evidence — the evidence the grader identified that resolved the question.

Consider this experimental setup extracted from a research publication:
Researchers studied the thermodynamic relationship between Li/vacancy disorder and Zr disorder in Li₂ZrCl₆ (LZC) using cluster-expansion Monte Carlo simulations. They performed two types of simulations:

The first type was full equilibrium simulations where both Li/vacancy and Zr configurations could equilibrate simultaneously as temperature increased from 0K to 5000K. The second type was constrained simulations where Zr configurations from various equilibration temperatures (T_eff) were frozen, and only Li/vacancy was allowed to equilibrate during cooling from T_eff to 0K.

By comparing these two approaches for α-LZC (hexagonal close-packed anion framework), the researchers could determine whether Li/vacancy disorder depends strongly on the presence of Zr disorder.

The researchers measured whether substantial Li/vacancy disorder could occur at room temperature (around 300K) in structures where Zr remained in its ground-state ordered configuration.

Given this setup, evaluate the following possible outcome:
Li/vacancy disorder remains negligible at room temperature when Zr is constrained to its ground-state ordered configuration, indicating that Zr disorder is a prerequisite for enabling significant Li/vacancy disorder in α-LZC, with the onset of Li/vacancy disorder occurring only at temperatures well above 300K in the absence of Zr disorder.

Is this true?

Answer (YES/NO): YES